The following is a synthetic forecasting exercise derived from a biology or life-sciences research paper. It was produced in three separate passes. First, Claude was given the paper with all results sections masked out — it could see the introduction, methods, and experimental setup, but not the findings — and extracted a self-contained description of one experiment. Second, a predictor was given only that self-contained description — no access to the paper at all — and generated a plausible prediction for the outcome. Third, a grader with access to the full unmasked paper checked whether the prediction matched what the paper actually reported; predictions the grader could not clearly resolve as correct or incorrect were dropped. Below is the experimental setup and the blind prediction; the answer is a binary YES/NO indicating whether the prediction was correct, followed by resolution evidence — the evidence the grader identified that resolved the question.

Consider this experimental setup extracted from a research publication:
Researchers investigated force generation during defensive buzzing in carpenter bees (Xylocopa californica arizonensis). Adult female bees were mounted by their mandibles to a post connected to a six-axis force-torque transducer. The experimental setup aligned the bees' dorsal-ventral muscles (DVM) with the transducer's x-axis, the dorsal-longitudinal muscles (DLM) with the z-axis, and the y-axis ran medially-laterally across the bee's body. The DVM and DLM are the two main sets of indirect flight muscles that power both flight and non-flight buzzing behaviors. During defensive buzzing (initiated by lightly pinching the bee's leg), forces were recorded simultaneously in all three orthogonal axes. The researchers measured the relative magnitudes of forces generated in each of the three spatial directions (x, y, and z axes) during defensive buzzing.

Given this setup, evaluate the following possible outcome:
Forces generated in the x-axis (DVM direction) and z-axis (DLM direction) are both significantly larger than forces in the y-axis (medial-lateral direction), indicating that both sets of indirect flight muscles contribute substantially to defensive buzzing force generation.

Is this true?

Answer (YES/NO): YES